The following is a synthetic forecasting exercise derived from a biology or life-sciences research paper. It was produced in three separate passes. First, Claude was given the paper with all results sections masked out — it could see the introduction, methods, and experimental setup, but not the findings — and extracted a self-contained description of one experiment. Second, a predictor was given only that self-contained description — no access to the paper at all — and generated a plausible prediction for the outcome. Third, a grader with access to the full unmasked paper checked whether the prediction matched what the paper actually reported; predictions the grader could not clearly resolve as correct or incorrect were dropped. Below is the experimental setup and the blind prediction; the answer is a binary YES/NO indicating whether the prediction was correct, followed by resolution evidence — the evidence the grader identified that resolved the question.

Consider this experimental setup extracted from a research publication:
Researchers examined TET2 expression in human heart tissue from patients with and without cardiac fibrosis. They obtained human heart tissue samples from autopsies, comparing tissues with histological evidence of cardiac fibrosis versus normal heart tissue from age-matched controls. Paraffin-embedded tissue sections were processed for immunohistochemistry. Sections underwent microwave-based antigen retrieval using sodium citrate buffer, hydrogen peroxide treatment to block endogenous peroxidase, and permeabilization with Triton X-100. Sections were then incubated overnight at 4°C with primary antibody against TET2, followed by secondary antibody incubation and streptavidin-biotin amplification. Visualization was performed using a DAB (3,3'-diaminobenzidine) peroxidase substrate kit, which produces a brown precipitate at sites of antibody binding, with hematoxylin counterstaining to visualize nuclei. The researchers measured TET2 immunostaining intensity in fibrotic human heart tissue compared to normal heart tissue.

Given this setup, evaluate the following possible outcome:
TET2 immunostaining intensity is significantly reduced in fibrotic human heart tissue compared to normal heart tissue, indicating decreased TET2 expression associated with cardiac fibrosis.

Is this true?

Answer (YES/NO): YES